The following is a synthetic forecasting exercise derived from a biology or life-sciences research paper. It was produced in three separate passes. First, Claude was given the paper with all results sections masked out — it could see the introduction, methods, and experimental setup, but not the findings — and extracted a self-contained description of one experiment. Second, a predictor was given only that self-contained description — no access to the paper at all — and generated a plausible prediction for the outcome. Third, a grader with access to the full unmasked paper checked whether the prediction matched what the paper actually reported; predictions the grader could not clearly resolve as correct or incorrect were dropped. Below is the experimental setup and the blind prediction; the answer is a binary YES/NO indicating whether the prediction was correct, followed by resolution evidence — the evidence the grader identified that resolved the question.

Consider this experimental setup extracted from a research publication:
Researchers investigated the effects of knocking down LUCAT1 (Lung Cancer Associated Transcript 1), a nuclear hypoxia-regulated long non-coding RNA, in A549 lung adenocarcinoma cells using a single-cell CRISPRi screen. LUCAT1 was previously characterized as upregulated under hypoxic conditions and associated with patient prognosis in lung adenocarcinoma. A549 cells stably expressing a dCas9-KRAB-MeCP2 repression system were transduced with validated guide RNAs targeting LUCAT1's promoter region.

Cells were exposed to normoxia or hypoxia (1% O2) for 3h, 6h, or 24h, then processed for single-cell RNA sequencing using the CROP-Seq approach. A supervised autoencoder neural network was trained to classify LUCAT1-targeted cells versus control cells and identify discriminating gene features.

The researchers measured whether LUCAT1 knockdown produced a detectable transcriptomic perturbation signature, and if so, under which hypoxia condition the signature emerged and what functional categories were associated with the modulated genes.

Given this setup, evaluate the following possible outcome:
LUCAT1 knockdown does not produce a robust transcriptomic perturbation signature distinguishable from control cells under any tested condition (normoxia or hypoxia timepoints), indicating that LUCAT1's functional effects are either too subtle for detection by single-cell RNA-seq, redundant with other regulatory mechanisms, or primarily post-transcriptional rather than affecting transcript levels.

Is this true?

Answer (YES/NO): NO